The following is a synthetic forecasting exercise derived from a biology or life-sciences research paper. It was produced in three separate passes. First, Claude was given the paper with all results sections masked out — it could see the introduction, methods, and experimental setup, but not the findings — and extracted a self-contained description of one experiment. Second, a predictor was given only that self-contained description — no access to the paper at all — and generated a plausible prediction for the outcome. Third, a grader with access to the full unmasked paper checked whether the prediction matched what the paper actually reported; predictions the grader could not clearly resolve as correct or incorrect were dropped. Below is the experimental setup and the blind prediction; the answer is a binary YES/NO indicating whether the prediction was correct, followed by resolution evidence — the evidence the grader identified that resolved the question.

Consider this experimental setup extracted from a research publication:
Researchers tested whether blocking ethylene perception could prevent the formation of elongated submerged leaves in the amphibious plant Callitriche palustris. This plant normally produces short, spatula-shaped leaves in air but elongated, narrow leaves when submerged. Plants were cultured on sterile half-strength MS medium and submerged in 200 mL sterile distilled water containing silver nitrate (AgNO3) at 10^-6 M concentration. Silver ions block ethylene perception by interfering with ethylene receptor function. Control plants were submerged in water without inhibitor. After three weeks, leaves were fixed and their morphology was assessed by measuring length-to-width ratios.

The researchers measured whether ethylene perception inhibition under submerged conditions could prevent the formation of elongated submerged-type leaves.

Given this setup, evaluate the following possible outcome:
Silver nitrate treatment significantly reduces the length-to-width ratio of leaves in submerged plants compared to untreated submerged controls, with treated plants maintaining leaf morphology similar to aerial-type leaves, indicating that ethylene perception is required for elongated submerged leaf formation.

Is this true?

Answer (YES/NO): YES